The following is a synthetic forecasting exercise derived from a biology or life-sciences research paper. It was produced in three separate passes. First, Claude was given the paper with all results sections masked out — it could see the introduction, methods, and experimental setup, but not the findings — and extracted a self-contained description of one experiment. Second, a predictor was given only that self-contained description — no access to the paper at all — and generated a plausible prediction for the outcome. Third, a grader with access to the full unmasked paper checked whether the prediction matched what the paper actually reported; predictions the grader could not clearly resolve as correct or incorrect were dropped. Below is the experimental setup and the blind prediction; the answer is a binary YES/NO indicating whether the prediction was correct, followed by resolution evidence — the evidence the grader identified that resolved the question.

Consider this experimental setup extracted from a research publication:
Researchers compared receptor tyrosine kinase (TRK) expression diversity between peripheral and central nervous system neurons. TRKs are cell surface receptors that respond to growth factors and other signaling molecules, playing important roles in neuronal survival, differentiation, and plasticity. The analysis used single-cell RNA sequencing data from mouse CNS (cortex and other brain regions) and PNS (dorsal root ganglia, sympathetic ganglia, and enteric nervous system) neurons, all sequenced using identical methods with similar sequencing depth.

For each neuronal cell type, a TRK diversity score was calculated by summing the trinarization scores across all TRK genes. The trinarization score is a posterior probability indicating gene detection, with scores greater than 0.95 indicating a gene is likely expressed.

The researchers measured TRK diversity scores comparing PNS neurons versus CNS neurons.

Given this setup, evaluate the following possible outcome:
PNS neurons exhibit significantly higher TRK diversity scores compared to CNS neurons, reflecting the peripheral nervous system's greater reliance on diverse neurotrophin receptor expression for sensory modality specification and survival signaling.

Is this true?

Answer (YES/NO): NO